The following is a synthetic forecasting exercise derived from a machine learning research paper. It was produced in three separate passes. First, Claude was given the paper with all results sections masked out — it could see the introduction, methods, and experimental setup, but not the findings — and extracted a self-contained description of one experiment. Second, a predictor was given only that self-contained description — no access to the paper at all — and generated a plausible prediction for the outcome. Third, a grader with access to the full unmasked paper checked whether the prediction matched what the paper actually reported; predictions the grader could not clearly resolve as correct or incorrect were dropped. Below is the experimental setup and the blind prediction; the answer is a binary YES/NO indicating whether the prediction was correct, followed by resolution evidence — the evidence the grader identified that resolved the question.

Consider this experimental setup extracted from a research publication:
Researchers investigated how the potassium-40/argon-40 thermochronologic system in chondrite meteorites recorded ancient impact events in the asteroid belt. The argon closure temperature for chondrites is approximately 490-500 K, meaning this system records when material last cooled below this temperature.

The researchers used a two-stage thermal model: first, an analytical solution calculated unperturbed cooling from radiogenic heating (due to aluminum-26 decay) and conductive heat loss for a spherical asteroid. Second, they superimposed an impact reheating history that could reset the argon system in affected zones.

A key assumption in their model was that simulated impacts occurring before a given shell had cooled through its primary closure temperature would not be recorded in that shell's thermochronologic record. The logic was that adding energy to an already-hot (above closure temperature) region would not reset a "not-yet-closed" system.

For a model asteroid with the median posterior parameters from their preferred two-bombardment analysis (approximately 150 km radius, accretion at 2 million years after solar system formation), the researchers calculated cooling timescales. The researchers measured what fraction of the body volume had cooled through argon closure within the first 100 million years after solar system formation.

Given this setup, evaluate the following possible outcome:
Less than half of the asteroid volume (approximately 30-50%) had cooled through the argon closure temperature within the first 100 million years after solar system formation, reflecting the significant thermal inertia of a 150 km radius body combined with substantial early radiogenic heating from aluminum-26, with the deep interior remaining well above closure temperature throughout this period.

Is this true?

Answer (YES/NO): NO